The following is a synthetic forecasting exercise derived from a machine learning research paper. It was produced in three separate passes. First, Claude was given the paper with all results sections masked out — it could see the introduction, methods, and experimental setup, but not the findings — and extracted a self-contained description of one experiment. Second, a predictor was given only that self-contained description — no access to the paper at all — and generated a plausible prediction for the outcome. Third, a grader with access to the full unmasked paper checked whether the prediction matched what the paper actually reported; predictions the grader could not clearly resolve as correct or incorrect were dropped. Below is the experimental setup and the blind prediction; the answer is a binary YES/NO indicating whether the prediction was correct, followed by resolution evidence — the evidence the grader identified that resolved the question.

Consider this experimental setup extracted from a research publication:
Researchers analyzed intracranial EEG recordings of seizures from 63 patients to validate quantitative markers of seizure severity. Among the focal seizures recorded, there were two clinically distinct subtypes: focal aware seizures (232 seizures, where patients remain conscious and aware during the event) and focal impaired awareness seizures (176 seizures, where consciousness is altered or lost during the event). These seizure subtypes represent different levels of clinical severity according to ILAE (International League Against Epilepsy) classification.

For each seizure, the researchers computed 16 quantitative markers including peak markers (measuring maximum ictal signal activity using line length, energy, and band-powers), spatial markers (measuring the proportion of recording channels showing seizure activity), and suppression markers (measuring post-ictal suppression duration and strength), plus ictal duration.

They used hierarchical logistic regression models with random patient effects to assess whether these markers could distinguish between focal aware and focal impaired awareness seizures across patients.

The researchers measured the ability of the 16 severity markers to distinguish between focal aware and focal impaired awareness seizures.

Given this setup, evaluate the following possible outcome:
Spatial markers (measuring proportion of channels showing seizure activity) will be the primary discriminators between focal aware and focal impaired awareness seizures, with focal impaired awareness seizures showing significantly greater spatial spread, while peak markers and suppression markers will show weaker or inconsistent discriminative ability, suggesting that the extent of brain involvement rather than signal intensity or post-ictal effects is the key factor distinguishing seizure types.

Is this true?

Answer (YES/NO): NO